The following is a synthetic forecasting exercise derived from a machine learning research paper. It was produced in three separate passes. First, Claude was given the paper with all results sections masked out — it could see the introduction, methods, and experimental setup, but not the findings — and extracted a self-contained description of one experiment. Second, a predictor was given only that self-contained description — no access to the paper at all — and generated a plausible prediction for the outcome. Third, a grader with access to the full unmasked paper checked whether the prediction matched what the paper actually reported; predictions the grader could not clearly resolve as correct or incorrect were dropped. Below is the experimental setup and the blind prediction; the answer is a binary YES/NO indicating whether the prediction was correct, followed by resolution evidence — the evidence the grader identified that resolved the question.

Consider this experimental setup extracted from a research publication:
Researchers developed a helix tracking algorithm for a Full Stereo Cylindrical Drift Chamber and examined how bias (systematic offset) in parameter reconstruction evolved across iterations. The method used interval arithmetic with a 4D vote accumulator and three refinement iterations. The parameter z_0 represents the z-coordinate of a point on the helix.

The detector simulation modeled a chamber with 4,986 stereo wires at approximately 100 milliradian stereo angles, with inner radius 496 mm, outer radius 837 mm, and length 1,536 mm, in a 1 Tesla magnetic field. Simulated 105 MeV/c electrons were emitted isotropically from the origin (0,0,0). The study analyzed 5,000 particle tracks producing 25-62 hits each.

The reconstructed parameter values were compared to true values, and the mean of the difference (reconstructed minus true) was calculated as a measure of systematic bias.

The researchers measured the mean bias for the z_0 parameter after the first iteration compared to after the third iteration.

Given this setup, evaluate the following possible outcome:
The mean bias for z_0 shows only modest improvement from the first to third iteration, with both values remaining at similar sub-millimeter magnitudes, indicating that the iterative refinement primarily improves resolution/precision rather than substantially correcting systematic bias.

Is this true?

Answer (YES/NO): NO